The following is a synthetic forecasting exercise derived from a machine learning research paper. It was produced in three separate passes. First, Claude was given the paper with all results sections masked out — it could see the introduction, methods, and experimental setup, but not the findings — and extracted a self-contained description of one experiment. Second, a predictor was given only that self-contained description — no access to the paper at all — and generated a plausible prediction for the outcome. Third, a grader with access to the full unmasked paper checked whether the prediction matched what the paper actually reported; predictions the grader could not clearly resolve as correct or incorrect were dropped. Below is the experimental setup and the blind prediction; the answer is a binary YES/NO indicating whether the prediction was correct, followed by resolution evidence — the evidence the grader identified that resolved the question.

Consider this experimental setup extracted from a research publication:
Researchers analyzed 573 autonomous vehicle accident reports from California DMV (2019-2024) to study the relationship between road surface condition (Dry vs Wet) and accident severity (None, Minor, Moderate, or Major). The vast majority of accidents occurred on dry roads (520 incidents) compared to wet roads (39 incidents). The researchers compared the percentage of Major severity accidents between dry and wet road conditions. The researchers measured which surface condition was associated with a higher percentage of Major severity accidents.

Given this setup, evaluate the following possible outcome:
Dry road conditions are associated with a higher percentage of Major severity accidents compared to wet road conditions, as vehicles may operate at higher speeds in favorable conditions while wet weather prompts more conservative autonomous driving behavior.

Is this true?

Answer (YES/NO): NO